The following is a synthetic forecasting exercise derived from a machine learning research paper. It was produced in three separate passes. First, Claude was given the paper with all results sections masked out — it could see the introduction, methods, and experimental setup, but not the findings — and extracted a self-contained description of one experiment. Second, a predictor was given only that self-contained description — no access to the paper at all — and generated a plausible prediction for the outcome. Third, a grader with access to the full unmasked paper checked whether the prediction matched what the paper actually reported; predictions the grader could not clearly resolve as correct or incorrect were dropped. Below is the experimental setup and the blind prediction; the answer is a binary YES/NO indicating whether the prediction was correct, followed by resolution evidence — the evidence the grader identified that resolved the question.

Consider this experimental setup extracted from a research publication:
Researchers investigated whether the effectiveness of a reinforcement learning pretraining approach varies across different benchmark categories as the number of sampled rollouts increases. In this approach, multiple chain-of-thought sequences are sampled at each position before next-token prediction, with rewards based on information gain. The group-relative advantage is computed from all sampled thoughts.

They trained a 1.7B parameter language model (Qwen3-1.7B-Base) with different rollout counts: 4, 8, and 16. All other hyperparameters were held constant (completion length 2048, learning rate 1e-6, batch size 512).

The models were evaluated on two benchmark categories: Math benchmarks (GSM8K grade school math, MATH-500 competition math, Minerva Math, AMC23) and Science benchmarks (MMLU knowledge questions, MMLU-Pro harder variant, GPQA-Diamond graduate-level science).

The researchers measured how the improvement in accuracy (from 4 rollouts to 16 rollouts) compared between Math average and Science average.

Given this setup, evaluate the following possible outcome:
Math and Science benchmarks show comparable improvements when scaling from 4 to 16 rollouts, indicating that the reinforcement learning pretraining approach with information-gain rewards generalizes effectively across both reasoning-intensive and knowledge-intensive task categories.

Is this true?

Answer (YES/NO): YES